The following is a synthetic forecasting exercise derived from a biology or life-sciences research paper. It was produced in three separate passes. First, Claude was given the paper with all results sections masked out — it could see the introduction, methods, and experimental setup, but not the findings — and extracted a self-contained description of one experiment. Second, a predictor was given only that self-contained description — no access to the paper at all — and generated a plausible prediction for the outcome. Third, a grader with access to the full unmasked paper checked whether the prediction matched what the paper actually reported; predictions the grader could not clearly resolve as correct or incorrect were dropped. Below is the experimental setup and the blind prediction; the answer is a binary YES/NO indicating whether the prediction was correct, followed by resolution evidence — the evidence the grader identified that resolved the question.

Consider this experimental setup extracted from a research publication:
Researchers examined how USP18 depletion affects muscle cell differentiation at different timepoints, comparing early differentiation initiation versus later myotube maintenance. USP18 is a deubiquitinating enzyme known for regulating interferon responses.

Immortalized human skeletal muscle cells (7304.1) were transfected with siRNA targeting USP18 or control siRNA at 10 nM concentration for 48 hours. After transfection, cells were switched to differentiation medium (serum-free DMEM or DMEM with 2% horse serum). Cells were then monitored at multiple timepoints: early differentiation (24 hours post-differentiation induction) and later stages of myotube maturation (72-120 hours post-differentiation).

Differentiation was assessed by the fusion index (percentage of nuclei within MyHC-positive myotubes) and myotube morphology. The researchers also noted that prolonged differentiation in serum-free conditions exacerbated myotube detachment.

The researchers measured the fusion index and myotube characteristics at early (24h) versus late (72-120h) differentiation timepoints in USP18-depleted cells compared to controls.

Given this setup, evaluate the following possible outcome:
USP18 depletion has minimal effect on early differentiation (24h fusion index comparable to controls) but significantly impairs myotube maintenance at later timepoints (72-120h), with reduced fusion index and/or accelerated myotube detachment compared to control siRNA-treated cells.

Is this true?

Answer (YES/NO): NO